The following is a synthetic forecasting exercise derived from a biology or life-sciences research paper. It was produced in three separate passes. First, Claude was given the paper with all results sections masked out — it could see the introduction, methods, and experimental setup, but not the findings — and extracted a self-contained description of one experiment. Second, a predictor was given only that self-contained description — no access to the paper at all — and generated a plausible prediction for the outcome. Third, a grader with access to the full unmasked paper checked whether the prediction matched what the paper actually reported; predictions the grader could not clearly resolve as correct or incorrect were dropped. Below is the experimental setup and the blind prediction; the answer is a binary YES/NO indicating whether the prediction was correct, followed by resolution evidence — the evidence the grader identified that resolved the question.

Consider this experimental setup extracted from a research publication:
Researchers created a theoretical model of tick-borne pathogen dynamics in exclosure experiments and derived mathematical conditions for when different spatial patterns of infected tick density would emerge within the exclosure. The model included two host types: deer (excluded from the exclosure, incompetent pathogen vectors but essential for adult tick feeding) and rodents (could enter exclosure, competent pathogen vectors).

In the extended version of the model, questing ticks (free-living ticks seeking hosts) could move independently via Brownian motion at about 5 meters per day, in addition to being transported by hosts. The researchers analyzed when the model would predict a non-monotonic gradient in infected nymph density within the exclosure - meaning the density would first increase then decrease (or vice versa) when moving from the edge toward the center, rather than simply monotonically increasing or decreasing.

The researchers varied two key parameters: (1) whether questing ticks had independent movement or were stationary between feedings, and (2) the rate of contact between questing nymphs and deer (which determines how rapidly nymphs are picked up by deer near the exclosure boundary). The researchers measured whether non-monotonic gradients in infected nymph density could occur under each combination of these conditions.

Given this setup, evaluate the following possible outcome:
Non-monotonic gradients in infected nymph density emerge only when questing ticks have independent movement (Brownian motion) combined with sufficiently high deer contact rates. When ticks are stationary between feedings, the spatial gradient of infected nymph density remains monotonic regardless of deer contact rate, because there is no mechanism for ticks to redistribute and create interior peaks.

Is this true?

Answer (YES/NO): YES